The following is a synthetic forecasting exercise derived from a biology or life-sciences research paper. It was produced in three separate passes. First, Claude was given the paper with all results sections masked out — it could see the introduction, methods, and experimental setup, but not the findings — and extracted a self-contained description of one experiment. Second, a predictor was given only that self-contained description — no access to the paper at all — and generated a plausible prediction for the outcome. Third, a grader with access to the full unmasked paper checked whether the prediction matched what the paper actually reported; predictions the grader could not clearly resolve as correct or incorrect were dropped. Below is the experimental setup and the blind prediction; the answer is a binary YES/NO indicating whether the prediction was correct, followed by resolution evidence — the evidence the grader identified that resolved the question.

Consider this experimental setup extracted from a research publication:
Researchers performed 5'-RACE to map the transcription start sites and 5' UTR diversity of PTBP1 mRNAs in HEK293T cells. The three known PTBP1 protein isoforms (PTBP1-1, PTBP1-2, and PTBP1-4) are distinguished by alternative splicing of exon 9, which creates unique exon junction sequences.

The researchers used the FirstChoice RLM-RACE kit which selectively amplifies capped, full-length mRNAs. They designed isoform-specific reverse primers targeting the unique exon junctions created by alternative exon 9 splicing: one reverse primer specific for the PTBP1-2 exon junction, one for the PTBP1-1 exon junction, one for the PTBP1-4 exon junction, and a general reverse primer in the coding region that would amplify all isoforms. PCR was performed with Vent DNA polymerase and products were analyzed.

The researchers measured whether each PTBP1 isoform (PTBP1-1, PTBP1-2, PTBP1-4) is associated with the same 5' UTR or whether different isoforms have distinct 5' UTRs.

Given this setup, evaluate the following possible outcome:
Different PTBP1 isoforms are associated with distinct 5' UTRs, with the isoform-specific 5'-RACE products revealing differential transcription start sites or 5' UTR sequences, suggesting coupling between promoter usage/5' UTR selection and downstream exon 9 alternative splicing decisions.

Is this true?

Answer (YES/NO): YES